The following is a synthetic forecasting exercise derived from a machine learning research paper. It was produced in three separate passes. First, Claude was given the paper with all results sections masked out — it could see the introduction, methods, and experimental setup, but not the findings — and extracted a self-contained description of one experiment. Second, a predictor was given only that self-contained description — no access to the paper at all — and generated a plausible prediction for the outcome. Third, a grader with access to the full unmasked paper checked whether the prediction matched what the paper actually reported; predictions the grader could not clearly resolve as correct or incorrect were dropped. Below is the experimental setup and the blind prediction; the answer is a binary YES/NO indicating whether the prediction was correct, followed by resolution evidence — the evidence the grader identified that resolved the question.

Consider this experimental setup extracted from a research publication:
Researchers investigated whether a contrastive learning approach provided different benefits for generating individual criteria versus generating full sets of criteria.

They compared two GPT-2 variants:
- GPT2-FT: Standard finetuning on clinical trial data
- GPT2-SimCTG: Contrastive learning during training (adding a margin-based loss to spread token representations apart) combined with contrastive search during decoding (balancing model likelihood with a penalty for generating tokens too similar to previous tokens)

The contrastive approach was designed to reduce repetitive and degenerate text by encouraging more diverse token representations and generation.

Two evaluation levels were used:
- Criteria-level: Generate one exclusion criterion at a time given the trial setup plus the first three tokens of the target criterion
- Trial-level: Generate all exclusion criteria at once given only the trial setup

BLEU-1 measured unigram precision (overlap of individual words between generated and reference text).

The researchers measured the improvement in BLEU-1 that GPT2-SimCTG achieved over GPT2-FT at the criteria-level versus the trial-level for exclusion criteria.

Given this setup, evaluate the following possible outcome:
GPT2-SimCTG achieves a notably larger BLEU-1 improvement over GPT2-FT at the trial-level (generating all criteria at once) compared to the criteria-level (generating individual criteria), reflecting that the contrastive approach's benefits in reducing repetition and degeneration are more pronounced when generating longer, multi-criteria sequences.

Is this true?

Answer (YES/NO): NO